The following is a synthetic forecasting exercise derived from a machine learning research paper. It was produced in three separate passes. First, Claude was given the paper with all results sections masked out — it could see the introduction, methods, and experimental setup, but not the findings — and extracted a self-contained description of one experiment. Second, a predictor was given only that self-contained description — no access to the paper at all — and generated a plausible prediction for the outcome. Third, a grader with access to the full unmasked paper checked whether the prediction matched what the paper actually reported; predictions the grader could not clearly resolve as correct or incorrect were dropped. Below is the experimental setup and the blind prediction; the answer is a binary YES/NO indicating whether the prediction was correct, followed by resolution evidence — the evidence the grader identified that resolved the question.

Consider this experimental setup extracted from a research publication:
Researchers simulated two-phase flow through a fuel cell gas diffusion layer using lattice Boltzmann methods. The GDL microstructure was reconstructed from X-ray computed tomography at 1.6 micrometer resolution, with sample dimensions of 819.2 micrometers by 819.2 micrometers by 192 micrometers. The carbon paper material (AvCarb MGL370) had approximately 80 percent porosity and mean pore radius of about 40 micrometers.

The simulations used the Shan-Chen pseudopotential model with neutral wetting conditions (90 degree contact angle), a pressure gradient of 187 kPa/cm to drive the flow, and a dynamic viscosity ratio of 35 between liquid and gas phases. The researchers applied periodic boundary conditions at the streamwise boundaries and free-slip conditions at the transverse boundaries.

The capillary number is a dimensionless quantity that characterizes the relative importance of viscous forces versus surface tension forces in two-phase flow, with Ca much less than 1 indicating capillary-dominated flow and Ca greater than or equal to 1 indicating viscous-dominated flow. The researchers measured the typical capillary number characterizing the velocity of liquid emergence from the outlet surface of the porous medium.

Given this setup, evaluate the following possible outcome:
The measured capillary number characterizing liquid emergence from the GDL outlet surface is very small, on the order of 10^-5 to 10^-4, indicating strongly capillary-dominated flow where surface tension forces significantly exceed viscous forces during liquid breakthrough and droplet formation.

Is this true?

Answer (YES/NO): NO